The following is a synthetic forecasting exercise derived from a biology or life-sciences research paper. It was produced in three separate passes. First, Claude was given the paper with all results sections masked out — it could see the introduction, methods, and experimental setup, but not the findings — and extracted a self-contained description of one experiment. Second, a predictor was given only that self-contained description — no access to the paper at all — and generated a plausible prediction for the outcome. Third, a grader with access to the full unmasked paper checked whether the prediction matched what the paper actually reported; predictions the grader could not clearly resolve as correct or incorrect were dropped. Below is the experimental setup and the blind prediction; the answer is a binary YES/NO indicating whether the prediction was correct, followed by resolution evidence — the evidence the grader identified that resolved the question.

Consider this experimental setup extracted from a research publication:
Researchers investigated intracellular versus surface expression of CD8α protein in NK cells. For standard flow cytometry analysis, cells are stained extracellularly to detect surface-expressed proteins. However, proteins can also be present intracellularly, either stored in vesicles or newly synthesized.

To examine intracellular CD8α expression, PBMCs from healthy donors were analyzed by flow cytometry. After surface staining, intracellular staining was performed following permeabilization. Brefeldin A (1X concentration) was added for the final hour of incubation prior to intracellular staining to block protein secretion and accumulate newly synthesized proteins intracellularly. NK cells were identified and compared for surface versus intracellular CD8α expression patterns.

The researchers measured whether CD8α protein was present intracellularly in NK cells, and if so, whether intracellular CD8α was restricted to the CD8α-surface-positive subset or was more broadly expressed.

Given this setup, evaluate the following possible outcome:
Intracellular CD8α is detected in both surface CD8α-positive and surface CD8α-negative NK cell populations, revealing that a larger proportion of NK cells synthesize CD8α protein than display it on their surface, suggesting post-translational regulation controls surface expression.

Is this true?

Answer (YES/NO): YES